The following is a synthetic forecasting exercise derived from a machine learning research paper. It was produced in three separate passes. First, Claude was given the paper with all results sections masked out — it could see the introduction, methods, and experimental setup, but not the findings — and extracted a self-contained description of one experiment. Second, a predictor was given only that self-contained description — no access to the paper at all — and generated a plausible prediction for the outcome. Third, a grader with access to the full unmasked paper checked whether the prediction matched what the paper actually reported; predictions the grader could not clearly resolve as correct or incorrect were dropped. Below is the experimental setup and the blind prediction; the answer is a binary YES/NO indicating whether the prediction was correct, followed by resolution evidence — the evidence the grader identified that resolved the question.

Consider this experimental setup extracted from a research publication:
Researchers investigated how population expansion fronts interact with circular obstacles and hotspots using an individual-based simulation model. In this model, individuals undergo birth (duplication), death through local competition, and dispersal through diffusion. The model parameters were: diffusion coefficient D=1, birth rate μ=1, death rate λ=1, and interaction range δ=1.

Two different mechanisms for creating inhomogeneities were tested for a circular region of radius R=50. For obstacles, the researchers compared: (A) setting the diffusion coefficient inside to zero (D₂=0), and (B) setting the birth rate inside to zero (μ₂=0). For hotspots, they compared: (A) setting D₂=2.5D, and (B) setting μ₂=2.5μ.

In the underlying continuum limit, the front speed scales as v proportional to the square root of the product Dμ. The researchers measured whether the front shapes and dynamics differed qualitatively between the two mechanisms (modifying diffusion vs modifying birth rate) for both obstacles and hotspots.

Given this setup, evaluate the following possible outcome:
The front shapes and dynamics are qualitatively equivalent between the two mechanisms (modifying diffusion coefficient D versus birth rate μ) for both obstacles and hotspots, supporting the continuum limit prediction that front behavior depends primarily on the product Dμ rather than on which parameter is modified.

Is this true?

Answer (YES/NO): YES